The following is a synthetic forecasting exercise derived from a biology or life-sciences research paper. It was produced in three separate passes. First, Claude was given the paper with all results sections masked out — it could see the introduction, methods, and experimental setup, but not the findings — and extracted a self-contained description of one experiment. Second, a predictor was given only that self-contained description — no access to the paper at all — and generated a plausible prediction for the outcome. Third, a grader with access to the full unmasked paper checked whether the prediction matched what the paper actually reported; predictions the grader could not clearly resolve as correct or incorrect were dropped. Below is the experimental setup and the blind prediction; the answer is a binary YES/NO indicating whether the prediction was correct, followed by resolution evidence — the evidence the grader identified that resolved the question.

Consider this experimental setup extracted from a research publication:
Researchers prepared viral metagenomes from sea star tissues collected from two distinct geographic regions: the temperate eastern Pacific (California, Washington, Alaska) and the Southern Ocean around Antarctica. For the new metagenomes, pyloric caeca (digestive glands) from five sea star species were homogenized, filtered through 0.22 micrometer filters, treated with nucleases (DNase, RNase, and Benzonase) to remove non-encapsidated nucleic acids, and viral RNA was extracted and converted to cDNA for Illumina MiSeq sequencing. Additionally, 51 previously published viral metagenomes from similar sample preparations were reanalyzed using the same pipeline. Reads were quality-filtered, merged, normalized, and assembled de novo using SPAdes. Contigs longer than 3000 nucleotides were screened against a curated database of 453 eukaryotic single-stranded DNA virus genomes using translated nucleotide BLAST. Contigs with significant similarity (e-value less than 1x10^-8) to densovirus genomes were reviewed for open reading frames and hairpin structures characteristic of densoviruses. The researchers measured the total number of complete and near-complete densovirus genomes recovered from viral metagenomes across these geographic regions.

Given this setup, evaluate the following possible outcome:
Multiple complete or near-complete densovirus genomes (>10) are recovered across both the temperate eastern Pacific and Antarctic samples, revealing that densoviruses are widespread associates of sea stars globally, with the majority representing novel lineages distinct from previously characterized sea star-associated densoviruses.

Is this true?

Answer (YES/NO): YES